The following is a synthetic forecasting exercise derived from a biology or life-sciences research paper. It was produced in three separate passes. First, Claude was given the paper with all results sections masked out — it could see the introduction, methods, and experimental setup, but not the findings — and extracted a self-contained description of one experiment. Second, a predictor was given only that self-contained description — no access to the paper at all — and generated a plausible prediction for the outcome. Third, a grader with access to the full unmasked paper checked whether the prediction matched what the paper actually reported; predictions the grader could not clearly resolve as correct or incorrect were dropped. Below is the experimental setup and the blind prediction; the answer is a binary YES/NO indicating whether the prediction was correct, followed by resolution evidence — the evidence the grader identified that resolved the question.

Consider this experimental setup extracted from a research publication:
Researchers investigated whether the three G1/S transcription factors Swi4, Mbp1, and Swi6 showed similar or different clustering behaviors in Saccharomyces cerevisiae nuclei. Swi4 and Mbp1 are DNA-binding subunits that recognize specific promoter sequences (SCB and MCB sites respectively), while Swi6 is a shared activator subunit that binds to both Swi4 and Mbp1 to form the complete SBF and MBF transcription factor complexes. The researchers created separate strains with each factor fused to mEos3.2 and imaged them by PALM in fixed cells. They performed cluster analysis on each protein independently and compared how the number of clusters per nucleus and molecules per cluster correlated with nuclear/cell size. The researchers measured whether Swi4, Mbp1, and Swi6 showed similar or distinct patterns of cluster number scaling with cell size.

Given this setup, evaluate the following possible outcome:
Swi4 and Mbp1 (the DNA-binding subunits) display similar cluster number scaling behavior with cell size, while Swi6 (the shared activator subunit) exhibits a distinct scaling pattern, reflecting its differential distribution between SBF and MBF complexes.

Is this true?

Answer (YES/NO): NO